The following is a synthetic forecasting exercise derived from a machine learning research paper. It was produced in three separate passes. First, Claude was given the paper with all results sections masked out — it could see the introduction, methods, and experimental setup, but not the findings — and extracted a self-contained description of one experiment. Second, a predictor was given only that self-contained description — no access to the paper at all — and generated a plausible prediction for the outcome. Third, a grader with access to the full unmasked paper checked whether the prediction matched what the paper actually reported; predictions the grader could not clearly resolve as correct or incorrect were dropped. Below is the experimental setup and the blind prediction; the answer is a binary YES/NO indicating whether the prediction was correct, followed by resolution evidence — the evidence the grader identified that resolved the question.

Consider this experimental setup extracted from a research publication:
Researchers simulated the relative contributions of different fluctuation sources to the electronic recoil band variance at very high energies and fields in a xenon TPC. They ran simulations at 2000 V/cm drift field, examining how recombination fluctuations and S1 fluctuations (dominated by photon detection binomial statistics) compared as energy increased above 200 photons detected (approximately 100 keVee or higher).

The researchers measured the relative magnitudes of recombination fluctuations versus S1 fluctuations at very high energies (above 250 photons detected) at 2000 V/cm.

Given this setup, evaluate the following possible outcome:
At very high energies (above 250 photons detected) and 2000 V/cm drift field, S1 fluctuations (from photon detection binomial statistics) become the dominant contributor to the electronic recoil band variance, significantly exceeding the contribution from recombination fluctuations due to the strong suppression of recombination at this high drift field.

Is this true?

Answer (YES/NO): YES